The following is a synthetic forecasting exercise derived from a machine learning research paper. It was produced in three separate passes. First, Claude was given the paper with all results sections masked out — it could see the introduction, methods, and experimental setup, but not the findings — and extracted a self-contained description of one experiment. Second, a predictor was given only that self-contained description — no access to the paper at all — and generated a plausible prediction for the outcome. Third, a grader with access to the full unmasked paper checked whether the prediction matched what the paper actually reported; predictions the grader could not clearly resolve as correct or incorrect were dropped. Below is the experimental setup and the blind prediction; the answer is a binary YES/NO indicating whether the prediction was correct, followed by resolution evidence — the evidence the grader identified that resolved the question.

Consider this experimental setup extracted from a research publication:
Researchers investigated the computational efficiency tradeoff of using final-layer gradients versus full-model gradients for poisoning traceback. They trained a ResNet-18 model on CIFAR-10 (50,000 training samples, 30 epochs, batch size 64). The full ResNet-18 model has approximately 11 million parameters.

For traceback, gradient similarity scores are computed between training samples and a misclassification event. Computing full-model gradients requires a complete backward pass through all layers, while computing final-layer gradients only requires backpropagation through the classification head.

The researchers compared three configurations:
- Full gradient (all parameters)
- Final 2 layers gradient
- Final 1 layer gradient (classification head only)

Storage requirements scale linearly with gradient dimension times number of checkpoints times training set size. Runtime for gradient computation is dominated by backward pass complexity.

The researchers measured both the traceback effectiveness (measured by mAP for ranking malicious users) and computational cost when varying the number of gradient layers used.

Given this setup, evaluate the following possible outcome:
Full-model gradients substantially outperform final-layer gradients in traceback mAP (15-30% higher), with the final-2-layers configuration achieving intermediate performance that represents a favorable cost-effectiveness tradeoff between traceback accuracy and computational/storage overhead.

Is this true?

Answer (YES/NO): NO